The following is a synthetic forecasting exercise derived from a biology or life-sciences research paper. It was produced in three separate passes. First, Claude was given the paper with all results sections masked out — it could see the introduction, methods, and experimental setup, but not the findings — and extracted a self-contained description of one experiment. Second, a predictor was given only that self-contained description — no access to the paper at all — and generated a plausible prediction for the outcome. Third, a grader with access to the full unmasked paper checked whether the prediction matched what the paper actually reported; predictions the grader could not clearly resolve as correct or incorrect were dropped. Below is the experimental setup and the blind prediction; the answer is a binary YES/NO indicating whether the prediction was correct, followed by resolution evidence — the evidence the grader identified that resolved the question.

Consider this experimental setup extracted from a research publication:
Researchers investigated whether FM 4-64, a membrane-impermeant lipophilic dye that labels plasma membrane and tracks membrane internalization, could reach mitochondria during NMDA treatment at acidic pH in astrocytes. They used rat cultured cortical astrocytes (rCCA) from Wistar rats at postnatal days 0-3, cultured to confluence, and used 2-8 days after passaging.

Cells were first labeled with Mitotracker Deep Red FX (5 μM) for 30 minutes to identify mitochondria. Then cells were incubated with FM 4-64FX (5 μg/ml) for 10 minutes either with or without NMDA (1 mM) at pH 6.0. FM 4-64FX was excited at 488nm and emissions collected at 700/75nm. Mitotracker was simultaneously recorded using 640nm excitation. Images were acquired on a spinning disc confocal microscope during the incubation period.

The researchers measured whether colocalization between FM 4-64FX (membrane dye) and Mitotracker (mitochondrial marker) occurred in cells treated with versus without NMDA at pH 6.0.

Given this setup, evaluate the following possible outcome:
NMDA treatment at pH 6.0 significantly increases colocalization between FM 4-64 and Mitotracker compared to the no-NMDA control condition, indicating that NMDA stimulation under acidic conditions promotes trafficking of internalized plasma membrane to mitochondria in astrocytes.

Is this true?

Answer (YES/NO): YES